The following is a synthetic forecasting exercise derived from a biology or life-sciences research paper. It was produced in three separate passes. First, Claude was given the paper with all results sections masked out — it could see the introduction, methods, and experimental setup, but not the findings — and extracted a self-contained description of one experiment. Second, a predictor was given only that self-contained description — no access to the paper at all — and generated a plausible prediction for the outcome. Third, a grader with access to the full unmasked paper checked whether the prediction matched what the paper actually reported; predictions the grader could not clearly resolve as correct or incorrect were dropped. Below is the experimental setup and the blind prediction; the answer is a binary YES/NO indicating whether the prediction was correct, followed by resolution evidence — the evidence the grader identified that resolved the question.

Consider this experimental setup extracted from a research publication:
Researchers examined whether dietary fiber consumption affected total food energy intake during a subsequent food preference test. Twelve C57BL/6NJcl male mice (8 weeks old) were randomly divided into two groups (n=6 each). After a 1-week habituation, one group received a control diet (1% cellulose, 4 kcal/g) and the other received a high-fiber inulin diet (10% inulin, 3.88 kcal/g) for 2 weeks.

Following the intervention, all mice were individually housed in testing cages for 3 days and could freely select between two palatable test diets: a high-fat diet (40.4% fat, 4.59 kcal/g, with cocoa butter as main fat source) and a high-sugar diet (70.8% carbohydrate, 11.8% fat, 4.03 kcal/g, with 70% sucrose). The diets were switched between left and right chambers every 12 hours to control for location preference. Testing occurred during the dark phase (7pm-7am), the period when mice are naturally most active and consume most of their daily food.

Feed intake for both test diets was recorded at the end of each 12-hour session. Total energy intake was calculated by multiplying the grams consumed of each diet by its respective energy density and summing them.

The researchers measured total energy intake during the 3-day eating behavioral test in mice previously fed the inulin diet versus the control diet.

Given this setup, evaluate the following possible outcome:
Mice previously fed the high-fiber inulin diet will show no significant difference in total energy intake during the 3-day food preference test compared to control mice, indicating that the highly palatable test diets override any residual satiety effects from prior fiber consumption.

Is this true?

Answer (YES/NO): YES